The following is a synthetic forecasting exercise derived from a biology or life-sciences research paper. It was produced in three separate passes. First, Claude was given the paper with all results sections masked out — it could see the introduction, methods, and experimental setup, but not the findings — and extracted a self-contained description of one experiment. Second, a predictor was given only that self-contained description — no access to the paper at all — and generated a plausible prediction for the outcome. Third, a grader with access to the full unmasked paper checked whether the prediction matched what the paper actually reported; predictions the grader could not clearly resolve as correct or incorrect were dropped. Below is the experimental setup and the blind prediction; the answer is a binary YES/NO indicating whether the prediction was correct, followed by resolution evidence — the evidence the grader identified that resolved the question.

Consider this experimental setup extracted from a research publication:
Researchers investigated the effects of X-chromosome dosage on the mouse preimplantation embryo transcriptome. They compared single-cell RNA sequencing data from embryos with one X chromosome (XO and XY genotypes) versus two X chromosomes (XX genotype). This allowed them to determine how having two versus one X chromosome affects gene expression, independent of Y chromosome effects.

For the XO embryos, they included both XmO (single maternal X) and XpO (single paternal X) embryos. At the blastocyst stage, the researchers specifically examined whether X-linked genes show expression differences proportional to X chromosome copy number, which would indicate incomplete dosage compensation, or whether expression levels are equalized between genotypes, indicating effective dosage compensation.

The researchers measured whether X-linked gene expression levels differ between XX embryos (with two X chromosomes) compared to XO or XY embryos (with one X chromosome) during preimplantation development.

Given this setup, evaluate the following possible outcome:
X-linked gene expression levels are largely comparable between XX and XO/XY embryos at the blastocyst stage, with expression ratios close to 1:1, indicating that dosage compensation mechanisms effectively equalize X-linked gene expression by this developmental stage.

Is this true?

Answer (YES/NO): YES